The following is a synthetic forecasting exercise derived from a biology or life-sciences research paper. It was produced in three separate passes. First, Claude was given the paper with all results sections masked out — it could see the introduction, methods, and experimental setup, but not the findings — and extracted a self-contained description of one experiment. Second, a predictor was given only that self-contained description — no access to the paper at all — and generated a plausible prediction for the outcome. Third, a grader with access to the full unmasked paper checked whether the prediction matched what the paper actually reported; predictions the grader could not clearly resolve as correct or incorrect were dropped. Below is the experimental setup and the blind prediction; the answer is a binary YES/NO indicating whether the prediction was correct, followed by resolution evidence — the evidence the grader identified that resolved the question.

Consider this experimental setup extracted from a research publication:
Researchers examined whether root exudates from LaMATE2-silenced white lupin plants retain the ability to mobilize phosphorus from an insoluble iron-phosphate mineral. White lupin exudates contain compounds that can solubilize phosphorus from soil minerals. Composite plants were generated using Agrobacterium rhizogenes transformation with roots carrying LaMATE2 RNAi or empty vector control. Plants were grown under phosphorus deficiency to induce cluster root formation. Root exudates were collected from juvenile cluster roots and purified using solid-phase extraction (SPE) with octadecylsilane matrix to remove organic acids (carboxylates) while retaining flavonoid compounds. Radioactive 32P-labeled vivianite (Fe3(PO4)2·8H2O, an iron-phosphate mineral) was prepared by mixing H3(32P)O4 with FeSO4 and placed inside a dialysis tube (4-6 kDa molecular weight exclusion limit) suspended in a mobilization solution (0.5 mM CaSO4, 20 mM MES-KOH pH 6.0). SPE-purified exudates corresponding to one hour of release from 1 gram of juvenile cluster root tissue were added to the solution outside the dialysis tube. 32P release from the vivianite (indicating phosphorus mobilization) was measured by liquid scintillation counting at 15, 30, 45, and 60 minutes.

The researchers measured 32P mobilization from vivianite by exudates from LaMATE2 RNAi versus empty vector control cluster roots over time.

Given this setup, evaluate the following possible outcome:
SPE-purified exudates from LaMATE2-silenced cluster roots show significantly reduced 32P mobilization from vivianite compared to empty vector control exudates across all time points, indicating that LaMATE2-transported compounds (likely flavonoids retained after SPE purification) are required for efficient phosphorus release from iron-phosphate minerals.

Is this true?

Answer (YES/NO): YES